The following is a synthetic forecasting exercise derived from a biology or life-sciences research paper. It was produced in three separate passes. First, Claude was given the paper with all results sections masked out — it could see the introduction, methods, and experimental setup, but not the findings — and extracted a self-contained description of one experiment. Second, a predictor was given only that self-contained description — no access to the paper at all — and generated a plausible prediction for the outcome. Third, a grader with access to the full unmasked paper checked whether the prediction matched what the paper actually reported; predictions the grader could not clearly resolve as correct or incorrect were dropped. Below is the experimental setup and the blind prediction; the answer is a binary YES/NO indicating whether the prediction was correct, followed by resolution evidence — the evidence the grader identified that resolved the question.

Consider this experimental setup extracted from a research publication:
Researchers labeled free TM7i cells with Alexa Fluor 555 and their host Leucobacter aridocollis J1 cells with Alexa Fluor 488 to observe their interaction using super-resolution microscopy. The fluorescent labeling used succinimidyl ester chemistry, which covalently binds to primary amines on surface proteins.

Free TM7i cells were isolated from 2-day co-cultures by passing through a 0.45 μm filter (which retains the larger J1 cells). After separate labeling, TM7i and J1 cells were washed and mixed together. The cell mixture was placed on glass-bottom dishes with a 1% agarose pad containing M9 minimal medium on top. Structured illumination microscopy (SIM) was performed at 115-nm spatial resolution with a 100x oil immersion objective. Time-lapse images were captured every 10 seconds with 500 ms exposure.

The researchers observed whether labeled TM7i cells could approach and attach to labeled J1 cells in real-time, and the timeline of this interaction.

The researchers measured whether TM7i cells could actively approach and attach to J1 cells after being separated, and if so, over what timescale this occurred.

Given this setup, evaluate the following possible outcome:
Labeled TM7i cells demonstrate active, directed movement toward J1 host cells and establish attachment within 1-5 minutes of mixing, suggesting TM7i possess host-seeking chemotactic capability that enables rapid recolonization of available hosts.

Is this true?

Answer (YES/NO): NO